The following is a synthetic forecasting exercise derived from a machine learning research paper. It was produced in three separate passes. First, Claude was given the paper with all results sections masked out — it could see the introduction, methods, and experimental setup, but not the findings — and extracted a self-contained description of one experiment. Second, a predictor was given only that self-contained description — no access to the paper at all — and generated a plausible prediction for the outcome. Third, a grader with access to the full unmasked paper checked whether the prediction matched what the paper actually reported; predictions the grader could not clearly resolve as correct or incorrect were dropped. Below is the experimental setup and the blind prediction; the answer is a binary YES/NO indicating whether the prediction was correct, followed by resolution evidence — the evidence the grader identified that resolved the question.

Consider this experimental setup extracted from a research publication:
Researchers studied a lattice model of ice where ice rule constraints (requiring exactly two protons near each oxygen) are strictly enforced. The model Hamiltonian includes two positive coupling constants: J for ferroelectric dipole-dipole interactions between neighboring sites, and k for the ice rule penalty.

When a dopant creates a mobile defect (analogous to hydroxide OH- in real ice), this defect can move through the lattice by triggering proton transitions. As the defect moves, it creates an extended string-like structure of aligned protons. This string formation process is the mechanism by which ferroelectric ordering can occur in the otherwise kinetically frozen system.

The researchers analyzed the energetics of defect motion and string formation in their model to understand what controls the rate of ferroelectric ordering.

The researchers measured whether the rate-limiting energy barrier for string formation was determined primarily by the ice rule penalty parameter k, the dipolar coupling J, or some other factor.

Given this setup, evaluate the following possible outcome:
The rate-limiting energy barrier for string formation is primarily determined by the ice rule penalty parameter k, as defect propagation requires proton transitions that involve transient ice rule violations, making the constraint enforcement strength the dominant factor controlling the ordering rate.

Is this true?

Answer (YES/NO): NO